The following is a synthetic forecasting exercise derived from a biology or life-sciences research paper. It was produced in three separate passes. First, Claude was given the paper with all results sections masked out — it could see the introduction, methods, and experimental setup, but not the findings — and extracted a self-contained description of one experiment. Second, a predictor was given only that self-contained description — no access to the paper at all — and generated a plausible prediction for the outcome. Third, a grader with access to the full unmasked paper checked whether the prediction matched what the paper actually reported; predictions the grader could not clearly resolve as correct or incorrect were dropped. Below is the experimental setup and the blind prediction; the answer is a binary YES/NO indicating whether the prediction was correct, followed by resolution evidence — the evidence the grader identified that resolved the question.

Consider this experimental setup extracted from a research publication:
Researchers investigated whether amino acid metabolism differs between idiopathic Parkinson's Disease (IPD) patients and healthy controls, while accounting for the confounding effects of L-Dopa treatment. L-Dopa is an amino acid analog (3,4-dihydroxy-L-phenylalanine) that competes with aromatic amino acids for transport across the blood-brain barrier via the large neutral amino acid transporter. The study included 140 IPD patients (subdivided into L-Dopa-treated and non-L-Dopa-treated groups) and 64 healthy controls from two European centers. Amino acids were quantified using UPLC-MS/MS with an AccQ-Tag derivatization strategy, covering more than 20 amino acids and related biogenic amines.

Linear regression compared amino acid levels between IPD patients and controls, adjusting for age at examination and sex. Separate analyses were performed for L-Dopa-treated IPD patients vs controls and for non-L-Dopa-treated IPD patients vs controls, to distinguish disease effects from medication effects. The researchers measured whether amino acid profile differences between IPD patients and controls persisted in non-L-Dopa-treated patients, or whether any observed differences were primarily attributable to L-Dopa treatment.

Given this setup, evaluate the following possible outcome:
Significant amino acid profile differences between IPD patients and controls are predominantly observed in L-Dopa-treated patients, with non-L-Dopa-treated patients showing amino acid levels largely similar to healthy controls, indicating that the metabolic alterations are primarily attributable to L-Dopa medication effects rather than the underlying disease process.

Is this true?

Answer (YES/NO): YES